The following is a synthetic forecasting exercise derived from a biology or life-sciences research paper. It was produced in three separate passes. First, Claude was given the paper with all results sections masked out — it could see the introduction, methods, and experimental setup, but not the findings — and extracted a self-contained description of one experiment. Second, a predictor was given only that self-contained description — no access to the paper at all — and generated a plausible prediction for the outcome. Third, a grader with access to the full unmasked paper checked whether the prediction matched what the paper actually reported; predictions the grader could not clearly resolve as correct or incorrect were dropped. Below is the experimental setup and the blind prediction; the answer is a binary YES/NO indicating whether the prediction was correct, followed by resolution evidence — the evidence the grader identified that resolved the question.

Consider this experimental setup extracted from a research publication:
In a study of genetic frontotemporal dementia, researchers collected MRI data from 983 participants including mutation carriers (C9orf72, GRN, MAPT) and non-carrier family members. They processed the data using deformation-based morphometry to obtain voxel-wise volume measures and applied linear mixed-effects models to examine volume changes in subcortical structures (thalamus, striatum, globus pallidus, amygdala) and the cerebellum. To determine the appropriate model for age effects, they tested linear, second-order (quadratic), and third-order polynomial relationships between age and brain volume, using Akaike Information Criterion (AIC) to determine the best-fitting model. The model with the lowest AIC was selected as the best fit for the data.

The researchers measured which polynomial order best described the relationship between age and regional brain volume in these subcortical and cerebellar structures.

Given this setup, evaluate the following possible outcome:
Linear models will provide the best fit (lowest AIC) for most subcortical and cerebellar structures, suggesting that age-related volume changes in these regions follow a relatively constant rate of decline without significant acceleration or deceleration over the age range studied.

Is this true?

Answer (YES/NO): NO